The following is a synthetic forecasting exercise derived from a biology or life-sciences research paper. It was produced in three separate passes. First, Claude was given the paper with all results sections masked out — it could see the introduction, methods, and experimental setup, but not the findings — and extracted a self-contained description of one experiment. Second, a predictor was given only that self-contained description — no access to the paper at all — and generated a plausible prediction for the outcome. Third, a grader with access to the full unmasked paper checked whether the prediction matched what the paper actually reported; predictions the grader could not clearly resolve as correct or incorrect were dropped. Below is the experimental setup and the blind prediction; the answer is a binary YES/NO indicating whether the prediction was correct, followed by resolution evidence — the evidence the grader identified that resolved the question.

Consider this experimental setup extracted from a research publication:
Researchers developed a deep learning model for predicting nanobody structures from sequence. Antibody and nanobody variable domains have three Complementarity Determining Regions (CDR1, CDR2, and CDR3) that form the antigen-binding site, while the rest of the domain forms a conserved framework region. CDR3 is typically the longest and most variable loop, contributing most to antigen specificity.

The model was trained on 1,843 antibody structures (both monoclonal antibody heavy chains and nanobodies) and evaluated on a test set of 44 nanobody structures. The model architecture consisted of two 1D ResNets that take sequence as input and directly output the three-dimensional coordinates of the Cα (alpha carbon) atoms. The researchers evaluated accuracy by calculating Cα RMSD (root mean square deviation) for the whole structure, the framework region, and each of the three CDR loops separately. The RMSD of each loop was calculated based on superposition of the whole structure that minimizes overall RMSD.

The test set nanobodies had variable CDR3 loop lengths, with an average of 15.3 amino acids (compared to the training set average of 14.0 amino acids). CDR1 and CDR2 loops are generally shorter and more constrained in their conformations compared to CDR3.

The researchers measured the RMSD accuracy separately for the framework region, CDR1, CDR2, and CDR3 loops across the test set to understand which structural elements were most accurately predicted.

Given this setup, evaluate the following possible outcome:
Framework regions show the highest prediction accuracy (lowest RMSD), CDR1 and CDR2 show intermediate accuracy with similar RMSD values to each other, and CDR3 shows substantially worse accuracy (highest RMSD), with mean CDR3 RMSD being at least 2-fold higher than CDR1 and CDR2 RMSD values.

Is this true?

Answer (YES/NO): NO